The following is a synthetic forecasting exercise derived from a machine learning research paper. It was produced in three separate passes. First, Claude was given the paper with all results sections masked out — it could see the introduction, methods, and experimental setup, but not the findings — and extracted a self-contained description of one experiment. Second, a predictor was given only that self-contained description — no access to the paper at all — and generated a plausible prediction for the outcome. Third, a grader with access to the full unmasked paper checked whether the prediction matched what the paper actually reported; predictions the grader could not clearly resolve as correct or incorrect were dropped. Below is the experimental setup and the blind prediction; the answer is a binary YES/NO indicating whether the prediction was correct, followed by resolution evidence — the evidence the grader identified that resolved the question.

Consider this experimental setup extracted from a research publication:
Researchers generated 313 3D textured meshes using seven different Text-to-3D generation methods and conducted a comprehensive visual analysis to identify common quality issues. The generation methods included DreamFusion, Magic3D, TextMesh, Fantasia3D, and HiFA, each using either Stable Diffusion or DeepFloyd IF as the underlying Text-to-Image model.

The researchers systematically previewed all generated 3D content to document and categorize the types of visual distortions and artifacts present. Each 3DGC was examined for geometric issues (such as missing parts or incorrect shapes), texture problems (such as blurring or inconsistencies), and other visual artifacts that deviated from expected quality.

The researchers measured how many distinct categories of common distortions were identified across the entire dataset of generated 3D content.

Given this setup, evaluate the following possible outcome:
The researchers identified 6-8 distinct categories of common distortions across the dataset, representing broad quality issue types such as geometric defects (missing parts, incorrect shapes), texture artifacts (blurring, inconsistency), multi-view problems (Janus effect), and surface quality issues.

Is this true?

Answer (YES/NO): YES